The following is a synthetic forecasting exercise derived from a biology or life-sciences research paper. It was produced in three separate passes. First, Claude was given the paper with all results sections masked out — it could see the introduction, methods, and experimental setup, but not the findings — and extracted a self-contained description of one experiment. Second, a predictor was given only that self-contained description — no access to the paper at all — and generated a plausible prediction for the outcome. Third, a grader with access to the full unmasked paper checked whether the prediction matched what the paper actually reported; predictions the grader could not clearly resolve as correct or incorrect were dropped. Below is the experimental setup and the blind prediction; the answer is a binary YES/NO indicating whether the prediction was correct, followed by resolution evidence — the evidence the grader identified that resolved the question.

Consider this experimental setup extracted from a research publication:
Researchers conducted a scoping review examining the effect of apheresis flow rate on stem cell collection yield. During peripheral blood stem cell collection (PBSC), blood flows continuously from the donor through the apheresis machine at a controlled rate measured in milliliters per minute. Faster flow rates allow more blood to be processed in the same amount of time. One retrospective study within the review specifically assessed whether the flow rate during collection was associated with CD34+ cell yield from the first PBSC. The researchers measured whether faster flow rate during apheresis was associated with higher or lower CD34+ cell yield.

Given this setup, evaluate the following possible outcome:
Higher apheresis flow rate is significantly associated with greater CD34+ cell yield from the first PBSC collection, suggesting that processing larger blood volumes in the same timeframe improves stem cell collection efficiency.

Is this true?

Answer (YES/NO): NO